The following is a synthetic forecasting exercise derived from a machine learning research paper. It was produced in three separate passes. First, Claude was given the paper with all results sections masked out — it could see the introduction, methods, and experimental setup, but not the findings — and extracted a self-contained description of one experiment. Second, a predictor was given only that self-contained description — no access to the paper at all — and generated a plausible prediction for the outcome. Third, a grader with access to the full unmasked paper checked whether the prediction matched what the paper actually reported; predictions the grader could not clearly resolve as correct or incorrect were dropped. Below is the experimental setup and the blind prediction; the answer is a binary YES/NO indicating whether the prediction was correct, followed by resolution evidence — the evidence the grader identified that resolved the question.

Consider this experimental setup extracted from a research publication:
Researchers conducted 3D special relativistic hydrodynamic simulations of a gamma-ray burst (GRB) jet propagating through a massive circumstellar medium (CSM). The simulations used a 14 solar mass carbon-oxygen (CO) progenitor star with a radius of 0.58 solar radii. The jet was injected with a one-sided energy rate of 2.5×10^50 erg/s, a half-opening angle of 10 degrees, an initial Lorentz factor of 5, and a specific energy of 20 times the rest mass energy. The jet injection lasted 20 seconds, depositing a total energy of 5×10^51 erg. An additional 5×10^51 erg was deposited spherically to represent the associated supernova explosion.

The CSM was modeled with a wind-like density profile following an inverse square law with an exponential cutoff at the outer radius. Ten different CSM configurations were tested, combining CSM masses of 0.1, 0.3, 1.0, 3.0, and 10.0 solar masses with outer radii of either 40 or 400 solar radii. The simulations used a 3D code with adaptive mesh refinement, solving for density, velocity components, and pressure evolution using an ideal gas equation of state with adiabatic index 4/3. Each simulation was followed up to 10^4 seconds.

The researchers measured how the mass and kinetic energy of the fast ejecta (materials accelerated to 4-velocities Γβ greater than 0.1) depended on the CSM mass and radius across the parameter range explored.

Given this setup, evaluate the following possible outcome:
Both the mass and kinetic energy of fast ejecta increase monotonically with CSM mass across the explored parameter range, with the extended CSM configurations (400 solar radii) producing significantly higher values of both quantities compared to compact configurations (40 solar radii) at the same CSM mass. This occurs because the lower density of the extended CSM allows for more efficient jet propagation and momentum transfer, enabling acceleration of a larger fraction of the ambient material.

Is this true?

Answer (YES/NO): NO